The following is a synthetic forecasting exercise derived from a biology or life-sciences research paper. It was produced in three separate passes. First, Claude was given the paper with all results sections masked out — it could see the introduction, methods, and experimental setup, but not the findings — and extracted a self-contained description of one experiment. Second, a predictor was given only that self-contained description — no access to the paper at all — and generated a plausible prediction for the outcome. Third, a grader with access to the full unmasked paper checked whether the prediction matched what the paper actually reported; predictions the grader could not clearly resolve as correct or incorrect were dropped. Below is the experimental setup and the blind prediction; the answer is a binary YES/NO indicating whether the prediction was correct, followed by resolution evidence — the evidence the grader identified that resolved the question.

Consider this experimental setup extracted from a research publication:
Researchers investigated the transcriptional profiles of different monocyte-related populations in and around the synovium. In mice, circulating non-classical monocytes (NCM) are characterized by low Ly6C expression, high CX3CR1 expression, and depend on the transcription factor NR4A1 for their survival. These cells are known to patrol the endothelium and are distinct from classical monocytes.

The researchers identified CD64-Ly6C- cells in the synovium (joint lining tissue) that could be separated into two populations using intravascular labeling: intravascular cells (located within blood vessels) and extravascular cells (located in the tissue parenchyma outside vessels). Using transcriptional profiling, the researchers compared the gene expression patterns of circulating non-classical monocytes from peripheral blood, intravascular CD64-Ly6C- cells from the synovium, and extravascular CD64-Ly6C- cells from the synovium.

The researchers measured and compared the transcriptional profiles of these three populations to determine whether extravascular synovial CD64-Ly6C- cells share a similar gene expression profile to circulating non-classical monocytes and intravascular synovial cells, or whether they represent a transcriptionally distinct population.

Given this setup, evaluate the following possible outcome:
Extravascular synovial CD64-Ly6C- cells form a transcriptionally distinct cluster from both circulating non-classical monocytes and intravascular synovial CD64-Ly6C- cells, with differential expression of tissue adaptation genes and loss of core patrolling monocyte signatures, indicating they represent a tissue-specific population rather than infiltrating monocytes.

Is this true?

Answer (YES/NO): YES